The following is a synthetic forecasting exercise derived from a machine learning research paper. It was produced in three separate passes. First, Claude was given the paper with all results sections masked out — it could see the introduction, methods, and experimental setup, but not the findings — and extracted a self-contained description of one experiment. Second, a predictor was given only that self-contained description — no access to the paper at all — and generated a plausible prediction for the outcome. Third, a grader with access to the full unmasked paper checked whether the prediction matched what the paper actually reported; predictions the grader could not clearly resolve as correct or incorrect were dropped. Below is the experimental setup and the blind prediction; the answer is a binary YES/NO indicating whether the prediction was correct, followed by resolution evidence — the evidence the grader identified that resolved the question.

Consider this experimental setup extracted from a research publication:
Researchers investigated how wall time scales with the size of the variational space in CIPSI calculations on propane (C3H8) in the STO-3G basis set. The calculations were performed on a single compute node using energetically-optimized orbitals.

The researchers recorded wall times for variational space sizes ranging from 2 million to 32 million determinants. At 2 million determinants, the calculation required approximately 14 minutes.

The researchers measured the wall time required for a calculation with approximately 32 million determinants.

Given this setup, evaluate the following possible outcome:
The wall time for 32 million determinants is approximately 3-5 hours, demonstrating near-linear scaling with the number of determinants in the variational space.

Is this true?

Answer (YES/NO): NO